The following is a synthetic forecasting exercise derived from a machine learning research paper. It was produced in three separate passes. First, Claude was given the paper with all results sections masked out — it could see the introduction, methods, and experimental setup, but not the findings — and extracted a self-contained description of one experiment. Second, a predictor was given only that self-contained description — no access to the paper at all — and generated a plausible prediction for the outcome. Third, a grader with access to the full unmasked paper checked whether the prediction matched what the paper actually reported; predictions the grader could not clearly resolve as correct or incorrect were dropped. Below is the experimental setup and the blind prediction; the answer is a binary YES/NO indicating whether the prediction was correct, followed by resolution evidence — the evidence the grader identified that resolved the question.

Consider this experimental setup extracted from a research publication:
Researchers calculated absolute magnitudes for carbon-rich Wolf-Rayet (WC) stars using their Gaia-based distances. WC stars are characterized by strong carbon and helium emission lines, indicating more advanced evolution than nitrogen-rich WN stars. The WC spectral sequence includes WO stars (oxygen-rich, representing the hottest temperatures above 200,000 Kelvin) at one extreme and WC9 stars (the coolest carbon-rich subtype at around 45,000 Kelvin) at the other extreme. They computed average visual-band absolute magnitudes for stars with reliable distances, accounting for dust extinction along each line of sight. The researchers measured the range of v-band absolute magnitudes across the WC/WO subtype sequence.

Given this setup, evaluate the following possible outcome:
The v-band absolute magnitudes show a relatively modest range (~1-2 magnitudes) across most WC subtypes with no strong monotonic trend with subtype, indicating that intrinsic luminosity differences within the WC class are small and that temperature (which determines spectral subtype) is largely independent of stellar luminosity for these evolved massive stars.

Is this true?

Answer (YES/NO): NO